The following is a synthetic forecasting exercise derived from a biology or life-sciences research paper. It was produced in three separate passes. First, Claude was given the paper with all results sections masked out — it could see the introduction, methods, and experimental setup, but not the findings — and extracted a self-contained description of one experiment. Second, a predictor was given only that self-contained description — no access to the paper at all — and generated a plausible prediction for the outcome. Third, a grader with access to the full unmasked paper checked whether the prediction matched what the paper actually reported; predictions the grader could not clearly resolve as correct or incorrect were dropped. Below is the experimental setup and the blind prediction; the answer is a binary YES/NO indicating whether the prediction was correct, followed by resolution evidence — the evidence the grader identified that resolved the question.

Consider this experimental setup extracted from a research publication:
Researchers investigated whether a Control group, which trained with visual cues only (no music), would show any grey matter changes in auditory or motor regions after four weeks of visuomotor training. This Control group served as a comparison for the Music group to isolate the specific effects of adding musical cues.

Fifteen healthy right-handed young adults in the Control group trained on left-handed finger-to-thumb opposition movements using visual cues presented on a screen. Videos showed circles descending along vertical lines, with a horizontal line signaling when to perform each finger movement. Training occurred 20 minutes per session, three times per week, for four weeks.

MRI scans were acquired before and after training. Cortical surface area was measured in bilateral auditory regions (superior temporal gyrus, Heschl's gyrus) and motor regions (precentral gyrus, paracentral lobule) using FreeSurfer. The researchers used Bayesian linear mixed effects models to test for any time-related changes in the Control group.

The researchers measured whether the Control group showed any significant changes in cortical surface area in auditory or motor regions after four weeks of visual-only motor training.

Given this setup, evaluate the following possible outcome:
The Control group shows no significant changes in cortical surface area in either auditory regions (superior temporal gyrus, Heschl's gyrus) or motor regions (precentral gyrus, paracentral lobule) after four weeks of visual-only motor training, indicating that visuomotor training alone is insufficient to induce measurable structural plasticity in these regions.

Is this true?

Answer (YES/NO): NO